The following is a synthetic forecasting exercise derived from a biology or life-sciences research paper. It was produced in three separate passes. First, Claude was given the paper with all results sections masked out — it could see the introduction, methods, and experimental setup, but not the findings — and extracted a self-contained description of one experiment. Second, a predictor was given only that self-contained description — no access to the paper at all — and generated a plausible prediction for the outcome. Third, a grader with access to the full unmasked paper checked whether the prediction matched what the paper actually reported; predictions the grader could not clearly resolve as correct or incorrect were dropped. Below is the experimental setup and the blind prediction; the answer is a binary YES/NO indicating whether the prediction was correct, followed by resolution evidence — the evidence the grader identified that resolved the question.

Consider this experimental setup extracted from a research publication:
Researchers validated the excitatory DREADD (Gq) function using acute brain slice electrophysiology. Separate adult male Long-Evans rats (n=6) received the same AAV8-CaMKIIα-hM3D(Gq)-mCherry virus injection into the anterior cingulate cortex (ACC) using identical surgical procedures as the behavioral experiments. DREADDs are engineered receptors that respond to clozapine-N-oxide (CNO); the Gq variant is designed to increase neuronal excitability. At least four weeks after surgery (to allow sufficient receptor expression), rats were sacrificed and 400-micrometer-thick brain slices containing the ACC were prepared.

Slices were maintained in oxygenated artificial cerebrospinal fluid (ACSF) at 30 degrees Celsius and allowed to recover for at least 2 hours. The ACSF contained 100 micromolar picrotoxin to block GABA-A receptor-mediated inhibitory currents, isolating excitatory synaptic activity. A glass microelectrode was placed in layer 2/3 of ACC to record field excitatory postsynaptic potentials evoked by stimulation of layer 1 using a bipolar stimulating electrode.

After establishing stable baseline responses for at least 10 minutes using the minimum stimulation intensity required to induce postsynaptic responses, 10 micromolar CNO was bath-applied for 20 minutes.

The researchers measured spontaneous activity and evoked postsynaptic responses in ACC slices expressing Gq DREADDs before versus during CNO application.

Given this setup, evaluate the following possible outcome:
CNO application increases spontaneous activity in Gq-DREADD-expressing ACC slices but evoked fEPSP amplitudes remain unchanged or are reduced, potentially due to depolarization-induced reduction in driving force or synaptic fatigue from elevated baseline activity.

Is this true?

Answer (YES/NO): NO